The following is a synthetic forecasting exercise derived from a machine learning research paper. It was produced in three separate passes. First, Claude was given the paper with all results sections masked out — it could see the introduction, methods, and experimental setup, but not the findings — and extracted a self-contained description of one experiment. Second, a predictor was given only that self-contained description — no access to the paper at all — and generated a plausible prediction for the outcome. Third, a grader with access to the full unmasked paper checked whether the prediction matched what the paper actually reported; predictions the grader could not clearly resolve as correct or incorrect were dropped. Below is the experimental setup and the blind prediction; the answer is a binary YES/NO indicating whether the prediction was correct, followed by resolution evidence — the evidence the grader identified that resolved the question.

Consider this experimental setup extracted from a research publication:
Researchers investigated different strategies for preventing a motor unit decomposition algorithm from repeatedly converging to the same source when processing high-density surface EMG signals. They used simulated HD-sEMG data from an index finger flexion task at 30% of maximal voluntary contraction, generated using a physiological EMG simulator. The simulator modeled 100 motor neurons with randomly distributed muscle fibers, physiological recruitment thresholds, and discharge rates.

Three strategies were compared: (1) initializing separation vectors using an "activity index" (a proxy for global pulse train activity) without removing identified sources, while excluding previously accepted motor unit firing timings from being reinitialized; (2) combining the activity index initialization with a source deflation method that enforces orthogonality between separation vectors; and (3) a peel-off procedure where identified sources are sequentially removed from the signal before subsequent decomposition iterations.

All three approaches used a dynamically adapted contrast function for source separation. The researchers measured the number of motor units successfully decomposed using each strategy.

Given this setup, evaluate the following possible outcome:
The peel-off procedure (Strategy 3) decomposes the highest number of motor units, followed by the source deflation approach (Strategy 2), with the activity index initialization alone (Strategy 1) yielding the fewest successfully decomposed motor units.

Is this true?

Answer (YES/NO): YES